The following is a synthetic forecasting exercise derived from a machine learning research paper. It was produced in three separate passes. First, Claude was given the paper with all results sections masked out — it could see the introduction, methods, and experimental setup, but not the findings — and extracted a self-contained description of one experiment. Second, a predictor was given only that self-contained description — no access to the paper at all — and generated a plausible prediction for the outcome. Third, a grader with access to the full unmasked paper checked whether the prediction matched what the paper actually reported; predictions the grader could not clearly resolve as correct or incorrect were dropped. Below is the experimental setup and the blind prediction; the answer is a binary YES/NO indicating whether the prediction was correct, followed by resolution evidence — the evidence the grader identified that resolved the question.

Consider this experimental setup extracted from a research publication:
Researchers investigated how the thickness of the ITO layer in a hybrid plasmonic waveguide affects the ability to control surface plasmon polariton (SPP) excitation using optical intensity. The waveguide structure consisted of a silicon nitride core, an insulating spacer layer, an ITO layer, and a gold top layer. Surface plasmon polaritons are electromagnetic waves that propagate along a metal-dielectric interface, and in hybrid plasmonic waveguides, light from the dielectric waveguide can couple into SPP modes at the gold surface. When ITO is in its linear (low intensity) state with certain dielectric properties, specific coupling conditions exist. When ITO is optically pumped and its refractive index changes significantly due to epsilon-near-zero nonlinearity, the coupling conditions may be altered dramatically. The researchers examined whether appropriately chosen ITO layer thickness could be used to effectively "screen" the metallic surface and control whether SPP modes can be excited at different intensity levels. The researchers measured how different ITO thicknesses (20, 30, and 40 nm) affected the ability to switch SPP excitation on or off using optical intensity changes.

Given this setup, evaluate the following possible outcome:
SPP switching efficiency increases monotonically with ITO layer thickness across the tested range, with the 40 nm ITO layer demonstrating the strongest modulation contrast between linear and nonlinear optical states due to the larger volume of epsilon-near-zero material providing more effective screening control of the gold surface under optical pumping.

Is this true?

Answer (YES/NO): NO